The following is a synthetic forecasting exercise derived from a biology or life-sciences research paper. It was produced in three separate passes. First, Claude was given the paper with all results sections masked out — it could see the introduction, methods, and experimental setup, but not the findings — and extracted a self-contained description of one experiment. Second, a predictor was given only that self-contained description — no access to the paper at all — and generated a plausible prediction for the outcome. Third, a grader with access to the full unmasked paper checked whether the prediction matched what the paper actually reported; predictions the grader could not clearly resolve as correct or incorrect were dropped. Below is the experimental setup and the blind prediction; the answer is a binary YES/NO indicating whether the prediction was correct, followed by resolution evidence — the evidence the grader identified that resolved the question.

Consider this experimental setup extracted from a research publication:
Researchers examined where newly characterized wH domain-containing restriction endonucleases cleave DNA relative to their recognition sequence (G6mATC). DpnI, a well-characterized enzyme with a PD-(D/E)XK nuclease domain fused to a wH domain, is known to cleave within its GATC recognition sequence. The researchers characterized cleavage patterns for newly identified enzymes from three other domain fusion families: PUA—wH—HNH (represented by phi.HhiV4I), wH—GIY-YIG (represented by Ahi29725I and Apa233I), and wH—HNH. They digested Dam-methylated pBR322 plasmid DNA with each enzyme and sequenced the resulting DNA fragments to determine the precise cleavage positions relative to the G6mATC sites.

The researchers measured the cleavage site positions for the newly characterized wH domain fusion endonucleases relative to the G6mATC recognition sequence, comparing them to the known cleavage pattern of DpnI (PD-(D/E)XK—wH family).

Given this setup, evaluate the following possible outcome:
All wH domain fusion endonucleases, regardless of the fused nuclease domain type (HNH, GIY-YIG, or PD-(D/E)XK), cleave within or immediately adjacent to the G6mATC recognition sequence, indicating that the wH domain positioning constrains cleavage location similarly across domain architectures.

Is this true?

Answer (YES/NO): NO